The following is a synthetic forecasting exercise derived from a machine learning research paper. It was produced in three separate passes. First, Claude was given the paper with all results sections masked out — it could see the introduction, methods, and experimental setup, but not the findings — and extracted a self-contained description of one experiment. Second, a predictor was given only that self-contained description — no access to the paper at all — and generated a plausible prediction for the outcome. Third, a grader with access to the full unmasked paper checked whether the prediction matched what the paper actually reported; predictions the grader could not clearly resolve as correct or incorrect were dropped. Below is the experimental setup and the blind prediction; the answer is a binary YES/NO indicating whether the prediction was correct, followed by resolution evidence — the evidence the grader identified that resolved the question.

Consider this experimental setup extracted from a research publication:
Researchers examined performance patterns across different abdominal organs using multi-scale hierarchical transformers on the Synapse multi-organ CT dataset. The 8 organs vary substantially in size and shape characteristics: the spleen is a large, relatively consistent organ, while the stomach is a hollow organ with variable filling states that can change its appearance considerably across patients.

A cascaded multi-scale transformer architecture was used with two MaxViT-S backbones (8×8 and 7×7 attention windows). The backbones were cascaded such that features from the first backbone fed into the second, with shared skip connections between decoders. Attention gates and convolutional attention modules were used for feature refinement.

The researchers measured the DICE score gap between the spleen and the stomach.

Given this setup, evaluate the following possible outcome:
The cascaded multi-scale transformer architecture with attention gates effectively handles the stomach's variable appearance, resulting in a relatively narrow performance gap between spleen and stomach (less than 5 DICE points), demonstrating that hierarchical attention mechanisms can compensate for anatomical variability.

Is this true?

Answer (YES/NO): NO